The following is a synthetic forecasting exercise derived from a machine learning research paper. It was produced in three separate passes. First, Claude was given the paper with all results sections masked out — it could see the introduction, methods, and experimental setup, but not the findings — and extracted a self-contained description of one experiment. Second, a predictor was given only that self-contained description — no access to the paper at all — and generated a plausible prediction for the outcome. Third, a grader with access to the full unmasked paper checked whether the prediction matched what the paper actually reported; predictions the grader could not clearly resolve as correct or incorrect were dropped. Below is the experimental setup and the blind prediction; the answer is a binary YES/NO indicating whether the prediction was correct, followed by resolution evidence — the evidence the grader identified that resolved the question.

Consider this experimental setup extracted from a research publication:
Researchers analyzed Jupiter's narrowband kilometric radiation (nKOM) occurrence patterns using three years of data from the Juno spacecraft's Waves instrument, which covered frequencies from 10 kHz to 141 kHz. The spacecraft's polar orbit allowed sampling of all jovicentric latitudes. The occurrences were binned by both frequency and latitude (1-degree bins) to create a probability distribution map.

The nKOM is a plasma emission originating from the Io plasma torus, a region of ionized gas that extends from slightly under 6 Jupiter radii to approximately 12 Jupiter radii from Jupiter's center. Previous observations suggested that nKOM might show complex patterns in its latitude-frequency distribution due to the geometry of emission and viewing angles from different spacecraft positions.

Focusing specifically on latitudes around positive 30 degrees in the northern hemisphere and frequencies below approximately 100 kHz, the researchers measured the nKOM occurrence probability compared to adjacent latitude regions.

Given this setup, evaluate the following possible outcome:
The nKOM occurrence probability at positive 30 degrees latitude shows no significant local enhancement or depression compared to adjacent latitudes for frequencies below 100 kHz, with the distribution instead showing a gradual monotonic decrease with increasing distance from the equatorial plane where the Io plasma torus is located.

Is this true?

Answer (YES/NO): NO